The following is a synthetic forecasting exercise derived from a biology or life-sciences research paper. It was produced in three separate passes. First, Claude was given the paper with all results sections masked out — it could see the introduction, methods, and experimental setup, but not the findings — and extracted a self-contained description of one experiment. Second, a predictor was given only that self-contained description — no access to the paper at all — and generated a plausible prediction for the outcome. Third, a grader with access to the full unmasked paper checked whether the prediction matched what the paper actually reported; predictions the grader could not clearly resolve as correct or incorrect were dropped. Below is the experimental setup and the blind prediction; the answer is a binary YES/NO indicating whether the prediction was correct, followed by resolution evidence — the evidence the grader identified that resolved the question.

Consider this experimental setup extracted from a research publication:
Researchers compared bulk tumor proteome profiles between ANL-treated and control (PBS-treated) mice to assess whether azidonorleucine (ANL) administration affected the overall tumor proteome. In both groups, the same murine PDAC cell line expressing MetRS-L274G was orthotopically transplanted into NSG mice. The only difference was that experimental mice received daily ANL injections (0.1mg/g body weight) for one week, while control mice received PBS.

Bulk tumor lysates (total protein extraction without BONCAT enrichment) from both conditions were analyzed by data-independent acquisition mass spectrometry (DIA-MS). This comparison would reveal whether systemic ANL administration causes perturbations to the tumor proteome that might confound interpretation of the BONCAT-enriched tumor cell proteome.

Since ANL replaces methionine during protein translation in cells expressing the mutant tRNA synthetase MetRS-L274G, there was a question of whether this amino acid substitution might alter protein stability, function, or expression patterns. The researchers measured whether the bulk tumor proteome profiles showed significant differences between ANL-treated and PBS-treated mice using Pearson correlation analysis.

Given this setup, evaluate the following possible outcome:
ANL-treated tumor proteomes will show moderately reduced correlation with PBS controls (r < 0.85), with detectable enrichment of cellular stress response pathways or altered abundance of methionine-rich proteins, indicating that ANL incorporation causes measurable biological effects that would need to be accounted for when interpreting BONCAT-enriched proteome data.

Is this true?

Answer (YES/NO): NO